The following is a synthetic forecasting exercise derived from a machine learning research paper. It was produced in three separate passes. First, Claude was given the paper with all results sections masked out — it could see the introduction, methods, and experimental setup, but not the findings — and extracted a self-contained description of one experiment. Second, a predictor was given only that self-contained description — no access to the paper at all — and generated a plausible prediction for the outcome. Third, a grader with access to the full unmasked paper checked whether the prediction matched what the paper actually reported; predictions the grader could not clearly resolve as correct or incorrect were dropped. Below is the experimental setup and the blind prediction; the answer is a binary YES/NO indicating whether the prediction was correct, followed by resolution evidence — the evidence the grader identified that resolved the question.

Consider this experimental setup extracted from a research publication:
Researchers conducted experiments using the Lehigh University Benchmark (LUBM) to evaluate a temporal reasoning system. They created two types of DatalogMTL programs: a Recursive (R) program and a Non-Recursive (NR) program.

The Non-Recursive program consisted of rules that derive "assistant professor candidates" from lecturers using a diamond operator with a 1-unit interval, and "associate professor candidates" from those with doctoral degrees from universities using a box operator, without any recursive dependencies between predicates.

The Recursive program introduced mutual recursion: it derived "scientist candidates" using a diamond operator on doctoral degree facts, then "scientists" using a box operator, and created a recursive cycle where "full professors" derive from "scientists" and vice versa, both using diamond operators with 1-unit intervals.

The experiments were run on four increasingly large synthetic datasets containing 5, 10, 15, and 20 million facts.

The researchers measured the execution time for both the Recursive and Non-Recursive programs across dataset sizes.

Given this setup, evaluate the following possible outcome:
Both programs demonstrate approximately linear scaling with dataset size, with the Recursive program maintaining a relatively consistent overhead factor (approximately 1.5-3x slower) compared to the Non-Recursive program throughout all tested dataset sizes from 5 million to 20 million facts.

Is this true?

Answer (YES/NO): NO